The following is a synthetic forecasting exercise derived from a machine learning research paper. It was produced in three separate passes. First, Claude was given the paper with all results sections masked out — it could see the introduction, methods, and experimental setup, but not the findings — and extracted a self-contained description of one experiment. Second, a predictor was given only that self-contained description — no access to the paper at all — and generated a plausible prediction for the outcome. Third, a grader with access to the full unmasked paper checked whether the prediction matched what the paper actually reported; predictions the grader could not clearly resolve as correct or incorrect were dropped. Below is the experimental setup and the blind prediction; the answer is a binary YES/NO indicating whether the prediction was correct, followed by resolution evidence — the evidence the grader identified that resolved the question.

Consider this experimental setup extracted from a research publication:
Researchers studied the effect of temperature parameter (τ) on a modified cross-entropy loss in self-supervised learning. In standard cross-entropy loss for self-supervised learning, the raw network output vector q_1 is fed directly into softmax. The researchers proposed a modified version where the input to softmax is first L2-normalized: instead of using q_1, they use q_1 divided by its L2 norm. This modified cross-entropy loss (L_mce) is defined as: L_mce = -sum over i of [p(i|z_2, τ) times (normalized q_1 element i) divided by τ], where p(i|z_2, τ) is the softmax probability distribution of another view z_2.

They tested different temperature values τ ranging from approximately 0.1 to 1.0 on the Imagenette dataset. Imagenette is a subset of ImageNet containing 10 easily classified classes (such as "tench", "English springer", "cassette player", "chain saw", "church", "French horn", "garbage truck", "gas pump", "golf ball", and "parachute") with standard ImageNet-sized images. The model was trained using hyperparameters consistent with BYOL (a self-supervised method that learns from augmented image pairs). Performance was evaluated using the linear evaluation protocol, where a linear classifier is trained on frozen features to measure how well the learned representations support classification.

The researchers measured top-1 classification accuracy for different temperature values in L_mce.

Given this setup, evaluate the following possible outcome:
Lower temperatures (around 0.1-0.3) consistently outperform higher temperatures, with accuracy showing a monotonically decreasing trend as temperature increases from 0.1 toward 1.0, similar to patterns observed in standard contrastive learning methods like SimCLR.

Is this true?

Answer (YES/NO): YES